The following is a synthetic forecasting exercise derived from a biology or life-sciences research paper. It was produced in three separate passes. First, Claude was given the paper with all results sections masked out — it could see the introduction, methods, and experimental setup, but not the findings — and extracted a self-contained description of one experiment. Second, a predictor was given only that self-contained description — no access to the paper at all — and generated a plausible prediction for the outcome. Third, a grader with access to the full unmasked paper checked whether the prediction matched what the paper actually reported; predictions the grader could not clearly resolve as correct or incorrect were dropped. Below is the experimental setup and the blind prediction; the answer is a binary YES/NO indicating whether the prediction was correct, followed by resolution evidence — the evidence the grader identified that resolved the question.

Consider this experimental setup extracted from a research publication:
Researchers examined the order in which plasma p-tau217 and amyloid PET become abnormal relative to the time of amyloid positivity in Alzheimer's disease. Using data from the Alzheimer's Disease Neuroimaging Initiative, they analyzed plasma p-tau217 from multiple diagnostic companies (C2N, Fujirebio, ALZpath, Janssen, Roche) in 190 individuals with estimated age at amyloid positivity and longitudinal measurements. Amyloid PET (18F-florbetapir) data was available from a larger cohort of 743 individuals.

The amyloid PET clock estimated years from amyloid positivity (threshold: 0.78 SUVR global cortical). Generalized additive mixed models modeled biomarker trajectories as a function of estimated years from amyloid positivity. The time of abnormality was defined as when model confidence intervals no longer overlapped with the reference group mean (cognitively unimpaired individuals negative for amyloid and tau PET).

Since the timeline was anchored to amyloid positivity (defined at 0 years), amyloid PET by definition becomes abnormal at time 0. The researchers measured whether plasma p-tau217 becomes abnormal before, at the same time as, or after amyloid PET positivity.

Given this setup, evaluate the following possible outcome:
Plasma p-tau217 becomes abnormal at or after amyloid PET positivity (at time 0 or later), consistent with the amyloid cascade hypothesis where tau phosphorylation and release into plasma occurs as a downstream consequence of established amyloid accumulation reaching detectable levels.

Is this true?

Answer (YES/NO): NO